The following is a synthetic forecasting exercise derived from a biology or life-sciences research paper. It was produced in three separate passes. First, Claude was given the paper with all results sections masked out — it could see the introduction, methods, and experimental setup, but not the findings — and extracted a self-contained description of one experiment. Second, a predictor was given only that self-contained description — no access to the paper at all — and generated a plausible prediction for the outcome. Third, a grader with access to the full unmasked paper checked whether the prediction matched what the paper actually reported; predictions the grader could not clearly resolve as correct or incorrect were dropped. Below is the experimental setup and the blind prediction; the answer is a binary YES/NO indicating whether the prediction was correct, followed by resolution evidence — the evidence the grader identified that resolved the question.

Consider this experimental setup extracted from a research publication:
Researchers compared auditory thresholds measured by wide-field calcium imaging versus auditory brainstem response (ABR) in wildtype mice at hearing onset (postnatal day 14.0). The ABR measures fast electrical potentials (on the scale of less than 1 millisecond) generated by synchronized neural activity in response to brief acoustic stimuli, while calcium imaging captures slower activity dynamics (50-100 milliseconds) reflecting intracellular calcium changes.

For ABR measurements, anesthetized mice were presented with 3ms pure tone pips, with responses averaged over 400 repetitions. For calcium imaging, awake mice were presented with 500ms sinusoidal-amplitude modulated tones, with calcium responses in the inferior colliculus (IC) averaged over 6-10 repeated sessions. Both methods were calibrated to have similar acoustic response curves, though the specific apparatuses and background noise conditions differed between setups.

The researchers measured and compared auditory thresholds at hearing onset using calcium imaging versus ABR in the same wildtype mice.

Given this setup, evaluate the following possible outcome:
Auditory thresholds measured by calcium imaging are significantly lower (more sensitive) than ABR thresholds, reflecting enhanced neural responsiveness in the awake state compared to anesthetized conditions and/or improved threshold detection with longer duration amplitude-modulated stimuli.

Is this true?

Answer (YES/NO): YES